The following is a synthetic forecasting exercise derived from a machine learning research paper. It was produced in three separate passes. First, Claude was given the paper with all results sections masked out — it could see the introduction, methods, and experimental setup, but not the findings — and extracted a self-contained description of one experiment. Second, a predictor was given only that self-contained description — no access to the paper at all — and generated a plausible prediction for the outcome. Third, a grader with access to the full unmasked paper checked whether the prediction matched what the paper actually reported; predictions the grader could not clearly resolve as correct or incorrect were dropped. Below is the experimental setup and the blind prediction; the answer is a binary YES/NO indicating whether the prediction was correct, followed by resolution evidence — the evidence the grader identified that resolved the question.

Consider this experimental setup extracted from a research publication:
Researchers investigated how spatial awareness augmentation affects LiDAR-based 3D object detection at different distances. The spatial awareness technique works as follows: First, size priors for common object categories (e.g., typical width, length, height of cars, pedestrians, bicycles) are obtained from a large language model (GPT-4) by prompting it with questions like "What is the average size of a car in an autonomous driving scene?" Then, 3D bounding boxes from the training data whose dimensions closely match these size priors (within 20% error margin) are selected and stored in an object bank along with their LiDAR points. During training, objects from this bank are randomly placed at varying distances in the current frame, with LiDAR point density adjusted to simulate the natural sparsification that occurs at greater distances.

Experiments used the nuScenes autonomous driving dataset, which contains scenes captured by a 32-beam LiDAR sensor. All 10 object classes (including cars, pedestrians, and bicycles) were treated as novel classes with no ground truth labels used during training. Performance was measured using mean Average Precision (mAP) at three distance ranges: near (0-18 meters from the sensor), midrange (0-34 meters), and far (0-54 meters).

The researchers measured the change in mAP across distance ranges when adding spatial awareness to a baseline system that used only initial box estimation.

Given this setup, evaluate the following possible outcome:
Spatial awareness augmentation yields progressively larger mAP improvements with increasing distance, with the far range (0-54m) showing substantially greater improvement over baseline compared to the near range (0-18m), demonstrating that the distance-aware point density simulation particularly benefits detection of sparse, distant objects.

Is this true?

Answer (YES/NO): NO